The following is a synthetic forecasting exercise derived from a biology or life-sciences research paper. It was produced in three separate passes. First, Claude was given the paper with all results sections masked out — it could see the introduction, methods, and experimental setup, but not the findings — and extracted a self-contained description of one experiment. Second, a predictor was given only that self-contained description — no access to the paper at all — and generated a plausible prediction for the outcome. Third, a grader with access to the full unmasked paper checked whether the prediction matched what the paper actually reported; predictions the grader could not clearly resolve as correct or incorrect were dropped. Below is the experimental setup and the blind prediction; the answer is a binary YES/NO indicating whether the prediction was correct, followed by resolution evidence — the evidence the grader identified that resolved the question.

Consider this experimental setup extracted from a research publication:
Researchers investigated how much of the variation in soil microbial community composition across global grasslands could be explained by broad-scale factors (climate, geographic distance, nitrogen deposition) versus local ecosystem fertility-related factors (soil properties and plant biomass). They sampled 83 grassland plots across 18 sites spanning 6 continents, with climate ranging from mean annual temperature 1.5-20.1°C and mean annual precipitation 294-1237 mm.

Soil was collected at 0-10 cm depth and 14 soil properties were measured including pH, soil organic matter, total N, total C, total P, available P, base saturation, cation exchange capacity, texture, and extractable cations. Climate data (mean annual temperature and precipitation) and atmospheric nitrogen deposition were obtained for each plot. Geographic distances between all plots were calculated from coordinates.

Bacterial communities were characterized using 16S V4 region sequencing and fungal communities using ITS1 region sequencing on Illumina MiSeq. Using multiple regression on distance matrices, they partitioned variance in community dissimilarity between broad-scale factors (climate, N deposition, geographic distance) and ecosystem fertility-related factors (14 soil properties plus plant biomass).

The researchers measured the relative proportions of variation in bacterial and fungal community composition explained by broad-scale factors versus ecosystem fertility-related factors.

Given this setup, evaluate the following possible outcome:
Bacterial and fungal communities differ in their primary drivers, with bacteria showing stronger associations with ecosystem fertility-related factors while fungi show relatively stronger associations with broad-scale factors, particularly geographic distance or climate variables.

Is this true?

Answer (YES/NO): NO